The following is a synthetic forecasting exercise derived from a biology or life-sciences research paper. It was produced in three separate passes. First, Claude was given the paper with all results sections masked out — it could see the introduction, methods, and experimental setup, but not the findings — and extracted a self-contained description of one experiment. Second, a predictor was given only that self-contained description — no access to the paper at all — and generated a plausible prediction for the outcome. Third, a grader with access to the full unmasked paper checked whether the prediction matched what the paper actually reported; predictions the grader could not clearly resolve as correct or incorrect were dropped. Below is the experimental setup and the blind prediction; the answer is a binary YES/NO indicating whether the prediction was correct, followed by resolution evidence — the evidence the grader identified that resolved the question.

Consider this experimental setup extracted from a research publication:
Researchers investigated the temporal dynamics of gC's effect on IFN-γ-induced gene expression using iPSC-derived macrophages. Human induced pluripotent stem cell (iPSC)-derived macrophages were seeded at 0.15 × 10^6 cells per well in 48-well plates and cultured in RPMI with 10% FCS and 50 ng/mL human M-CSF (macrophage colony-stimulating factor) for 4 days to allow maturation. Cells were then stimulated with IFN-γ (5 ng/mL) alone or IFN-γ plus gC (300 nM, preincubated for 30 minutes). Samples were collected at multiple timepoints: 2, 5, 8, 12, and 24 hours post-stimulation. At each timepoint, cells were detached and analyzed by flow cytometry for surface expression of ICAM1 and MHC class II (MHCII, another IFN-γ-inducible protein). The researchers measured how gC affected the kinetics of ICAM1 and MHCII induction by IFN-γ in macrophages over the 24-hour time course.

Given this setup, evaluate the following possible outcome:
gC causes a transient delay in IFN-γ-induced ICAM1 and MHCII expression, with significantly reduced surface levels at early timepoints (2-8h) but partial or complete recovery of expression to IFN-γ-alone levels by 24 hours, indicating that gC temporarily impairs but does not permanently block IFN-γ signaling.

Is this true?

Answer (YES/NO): NO